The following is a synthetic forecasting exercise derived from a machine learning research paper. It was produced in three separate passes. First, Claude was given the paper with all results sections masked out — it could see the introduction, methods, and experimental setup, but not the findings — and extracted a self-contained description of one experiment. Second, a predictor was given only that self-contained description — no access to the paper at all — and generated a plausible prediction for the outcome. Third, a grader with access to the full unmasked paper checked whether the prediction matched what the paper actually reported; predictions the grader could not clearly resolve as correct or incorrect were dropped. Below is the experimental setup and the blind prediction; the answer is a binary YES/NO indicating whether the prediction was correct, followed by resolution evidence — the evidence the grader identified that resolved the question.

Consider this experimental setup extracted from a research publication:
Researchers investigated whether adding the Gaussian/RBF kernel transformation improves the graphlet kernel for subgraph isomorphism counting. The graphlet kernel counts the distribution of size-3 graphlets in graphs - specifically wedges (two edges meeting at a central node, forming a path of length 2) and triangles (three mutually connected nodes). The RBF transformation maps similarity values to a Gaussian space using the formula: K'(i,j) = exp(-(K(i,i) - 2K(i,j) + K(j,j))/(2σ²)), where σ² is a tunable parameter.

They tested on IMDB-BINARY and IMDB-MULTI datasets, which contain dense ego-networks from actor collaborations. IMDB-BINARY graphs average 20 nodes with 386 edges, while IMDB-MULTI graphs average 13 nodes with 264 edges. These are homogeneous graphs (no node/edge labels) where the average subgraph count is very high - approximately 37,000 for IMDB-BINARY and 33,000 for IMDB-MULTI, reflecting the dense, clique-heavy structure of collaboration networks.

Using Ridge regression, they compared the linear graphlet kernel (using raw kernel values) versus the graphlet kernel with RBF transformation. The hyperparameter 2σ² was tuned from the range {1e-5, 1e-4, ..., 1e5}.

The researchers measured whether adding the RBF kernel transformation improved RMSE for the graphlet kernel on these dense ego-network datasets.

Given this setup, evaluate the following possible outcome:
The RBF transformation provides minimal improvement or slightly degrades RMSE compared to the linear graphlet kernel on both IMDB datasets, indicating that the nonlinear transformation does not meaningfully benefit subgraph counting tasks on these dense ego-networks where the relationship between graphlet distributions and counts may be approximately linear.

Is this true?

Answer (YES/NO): NO